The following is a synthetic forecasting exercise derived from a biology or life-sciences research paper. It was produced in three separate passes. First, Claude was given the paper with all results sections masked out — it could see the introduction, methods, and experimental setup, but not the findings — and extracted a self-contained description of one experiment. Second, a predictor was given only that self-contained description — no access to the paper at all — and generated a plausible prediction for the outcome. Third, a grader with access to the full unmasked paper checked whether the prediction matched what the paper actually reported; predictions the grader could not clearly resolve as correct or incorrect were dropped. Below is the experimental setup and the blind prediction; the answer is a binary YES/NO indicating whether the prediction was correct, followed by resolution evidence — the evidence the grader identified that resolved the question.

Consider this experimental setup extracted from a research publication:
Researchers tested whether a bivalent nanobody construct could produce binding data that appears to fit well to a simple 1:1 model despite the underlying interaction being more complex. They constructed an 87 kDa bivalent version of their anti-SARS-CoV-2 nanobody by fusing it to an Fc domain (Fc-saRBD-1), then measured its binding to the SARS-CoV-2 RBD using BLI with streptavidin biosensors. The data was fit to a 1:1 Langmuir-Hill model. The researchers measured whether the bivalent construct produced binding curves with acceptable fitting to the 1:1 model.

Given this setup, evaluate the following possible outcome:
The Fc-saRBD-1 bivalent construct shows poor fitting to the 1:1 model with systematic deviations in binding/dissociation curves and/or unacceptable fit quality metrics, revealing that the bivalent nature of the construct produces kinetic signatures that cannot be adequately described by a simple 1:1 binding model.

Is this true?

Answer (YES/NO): NO